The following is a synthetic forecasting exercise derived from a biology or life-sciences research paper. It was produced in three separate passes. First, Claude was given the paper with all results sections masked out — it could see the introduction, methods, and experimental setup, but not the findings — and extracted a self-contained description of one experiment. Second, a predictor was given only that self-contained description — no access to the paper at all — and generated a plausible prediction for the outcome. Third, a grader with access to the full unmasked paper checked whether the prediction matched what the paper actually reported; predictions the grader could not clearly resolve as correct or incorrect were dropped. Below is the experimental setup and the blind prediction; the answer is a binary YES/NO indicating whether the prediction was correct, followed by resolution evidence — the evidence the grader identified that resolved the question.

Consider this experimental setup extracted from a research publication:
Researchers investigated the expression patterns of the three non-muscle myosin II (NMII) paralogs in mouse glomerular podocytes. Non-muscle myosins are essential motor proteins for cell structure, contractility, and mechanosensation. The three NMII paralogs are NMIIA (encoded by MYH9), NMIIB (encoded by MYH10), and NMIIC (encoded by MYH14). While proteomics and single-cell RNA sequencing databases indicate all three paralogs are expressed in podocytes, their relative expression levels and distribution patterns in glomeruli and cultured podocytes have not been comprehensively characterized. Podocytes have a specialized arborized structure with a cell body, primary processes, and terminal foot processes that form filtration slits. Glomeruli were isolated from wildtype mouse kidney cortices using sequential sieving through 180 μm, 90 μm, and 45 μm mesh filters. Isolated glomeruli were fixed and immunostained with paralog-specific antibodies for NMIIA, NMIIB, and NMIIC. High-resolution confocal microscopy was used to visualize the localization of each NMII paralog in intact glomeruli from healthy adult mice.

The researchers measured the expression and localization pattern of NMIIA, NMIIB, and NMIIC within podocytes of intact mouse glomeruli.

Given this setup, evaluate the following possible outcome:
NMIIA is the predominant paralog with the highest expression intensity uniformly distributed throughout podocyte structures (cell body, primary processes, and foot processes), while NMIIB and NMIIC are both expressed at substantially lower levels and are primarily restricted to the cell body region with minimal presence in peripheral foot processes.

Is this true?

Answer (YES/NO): NO